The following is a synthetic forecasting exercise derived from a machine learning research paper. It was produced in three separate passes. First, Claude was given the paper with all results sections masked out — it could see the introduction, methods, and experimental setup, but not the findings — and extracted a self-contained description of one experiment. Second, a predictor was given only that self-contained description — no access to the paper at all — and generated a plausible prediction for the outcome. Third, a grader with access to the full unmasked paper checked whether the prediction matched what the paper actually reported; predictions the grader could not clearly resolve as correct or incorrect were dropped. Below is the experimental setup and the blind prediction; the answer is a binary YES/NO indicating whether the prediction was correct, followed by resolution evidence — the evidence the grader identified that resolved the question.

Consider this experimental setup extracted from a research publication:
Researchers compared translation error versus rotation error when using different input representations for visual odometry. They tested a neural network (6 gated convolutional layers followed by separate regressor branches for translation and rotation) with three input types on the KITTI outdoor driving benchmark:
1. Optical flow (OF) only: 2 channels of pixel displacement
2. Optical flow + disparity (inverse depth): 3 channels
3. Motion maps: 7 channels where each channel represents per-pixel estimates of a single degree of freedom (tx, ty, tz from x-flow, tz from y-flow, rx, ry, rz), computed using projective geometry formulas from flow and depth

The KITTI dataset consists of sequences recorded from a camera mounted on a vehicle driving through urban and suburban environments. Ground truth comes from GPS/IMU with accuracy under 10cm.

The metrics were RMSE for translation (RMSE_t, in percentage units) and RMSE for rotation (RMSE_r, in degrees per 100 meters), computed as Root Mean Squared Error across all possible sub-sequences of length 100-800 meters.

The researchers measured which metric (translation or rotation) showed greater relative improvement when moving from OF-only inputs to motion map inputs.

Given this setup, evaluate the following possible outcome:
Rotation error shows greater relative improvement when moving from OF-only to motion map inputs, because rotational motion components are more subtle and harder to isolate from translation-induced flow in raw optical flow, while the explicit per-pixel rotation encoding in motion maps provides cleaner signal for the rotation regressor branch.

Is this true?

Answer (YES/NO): YES